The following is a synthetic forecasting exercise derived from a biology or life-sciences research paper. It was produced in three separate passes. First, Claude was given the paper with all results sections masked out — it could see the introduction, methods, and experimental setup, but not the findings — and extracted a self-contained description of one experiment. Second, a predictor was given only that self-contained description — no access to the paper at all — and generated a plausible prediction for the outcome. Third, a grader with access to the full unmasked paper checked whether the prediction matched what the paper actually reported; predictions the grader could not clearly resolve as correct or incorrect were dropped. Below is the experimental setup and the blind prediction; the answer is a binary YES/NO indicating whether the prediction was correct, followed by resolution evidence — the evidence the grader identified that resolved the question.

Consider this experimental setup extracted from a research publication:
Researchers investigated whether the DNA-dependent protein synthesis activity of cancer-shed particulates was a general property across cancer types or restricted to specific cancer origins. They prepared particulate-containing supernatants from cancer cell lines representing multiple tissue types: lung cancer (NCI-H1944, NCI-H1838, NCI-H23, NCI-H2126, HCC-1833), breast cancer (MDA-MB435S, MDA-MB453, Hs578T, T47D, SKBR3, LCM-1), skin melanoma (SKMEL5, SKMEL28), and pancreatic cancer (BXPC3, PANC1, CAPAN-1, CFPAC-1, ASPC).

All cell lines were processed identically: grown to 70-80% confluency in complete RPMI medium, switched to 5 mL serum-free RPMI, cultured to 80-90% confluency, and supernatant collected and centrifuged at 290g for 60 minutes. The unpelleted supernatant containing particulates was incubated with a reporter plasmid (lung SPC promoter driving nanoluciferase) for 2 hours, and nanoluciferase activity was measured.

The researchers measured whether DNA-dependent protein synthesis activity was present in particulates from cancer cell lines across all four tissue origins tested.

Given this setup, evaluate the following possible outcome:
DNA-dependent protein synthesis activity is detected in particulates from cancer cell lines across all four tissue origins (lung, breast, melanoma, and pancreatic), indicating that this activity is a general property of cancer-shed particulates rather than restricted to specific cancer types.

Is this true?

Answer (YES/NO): YES